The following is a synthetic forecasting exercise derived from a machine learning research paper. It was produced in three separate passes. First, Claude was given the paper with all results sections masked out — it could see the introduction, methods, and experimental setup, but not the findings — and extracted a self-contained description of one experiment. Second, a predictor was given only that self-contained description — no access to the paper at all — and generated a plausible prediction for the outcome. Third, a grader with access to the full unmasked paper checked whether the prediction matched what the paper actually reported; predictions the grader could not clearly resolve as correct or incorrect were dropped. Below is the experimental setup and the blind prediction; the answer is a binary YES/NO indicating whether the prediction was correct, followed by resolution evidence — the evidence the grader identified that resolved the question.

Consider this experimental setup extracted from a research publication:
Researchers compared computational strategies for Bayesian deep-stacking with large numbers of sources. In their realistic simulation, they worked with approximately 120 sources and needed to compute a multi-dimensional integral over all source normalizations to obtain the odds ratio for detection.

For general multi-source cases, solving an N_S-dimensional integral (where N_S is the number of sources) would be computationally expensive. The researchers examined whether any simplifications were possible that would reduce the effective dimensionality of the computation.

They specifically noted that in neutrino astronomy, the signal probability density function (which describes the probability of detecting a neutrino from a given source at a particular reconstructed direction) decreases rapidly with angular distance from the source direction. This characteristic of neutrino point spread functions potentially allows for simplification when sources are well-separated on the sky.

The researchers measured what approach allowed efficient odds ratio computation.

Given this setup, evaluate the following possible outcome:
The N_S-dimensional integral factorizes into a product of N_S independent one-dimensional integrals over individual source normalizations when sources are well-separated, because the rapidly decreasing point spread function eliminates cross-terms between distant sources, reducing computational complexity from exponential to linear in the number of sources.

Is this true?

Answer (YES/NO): YES